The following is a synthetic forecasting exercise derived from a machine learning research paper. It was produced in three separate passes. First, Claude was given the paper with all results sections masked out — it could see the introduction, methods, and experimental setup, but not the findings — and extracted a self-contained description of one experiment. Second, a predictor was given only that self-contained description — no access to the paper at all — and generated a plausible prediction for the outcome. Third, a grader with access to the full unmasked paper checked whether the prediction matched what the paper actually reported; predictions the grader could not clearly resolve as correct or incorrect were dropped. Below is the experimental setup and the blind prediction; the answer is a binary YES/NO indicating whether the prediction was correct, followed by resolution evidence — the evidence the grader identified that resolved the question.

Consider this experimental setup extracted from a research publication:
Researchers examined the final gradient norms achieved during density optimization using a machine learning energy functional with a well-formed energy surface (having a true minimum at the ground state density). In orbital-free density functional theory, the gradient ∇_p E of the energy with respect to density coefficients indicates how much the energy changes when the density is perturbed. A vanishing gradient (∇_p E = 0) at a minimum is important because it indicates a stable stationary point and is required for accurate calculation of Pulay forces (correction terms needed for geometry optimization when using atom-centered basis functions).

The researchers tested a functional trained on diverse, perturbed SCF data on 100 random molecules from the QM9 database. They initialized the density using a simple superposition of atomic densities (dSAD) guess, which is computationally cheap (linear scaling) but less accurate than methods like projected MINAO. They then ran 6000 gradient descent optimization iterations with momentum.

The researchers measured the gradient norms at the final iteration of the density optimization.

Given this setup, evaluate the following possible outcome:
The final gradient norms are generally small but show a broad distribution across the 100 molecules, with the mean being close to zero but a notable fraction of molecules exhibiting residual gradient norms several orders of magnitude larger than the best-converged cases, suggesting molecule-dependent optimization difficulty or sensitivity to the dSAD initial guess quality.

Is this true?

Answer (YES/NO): NO